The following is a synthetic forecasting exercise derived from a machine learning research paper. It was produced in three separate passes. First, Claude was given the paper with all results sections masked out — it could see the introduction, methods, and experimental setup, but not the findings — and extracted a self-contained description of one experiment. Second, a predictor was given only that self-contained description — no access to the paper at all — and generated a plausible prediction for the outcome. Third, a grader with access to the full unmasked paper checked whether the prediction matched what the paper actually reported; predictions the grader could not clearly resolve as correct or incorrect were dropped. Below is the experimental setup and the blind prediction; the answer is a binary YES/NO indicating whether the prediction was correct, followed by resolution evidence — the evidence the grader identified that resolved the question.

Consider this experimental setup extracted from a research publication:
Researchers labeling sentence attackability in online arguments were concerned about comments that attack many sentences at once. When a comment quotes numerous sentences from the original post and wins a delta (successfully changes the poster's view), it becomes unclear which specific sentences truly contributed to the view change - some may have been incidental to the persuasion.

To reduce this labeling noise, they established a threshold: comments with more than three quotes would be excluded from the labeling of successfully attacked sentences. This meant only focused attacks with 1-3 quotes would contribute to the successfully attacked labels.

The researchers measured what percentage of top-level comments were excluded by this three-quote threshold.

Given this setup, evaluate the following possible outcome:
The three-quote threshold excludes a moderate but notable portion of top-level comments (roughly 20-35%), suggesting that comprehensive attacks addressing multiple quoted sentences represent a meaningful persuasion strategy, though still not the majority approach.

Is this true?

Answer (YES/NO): NO